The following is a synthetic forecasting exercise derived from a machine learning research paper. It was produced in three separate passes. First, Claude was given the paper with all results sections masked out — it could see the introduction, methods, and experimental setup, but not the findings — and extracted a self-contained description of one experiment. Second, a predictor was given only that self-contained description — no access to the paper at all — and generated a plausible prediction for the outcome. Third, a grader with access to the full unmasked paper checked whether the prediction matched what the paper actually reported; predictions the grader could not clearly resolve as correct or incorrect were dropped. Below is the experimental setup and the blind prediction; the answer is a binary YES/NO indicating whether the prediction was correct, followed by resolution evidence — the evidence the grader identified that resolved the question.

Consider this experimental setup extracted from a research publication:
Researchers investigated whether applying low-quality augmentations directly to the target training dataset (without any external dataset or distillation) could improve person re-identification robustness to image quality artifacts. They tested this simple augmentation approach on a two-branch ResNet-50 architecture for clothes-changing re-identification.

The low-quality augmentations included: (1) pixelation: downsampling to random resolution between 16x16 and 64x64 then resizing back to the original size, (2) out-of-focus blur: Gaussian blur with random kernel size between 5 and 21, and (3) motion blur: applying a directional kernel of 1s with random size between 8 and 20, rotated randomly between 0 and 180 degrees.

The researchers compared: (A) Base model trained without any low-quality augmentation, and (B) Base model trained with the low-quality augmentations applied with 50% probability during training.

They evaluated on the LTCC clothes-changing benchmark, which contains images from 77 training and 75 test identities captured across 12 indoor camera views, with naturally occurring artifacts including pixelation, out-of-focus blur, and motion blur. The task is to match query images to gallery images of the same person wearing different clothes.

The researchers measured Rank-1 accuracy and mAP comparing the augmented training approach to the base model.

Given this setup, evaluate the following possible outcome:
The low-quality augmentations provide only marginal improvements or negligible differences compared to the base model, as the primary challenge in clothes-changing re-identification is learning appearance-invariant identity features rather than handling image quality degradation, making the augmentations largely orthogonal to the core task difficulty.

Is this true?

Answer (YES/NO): YES